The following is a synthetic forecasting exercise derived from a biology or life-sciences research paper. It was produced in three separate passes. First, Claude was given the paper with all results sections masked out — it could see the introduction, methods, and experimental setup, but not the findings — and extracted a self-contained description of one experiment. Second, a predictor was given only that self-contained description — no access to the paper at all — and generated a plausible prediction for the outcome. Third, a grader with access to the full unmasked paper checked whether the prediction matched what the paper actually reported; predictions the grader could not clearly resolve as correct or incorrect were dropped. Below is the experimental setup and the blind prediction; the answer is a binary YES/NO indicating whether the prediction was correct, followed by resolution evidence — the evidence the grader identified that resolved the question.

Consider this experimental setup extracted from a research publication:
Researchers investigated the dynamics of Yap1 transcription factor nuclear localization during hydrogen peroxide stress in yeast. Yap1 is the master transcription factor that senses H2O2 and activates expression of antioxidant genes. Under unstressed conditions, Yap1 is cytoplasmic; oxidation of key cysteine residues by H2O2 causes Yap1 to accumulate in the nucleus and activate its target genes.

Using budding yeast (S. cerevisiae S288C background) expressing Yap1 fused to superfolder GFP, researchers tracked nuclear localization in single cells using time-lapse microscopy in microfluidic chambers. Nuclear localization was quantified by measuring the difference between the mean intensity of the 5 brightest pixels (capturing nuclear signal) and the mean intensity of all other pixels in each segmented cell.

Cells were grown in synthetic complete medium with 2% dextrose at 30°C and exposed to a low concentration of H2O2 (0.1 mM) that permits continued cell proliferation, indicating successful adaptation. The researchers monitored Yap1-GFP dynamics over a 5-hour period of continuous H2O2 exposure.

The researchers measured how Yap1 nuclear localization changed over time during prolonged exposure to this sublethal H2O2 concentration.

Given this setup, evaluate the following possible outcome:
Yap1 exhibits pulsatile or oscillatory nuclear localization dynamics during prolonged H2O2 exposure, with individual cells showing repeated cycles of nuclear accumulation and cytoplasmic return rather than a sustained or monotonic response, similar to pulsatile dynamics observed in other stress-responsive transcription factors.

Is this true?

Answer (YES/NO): NO